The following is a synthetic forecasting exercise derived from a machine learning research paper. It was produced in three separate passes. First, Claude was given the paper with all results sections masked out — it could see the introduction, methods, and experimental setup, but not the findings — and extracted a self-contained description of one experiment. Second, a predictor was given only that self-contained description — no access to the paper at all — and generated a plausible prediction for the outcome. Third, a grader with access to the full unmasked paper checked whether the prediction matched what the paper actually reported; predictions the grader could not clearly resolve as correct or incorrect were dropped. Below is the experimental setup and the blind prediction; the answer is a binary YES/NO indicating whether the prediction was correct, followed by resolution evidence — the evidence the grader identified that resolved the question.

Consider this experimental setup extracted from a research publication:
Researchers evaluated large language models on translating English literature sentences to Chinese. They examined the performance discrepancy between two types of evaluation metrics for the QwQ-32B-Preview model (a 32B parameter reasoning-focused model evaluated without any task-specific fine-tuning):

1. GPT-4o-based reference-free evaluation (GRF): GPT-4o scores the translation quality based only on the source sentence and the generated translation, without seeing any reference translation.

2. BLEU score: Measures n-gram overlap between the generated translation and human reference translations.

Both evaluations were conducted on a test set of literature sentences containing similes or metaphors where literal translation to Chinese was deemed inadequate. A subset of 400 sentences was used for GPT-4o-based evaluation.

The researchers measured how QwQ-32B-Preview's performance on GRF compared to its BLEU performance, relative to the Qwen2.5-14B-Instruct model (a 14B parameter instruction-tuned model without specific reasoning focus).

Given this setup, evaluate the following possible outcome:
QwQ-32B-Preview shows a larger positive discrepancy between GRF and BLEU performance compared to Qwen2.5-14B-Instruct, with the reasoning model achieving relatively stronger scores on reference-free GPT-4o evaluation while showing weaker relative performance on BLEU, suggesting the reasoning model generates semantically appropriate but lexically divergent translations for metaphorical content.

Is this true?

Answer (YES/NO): YES